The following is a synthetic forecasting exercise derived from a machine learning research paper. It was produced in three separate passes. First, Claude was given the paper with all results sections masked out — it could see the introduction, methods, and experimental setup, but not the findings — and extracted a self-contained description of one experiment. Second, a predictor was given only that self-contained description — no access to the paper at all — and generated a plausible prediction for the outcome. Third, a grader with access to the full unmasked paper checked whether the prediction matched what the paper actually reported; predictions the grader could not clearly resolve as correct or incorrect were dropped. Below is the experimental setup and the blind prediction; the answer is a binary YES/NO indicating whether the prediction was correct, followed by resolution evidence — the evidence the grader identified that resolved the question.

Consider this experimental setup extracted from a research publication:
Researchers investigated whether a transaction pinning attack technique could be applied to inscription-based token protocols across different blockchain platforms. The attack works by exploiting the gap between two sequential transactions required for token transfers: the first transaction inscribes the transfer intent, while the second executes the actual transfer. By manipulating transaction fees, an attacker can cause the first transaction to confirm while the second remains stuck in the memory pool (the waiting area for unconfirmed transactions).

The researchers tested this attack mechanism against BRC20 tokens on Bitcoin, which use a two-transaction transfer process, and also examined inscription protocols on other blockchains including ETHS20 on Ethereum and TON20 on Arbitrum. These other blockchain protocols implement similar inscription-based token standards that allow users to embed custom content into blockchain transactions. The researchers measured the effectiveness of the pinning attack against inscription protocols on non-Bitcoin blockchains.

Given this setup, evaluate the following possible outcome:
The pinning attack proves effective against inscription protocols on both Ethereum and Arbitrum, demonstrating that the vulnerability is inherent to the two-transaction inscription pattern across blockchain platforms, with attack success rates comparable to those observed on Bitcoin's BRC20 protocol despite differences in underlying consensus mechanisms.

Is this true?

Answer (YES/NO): NO